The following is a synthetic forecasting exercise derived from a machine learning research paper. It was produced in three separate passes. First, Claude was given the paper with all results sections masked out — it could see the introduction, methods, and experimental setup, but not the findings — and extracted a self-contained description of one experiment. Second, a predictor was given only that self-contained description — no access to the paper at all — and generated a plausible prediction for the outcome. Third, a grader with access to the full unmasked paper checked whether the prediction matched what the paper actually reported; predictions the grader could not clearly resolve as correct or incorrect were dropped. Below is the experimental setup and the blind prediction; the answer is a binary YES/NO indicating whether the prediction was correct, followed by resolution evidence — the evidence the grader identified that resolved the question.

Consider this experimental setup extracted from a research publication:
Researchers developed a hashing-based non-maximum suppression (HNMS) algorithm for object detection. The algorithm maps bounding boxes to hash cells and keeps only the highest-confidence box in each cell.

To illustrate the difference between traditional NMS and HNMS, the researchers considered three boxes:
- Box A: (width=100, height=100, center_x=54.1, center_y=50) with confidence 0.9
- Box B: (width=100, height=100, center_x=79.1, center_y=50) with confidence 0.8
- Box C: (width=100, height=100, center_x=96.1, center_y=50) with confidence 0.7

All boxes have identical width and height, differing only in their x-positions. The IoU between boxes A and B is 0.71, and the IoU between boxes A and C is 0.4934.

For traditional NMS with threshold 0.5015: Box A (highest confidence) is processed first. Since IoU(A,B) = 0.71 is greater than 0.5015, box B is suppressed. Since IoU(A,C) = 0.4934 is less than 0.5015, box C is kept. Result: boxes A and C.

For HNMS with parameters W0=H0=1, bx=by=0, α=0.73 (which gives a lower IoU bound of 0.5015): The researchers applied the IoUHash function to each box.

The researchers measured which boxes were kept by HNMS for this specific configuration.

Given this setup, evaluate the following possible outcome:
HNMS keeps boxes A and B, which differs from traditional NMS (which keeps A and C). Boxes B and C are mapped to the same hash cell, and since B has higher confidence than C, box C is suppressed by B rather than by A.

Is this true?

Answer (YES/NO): YES